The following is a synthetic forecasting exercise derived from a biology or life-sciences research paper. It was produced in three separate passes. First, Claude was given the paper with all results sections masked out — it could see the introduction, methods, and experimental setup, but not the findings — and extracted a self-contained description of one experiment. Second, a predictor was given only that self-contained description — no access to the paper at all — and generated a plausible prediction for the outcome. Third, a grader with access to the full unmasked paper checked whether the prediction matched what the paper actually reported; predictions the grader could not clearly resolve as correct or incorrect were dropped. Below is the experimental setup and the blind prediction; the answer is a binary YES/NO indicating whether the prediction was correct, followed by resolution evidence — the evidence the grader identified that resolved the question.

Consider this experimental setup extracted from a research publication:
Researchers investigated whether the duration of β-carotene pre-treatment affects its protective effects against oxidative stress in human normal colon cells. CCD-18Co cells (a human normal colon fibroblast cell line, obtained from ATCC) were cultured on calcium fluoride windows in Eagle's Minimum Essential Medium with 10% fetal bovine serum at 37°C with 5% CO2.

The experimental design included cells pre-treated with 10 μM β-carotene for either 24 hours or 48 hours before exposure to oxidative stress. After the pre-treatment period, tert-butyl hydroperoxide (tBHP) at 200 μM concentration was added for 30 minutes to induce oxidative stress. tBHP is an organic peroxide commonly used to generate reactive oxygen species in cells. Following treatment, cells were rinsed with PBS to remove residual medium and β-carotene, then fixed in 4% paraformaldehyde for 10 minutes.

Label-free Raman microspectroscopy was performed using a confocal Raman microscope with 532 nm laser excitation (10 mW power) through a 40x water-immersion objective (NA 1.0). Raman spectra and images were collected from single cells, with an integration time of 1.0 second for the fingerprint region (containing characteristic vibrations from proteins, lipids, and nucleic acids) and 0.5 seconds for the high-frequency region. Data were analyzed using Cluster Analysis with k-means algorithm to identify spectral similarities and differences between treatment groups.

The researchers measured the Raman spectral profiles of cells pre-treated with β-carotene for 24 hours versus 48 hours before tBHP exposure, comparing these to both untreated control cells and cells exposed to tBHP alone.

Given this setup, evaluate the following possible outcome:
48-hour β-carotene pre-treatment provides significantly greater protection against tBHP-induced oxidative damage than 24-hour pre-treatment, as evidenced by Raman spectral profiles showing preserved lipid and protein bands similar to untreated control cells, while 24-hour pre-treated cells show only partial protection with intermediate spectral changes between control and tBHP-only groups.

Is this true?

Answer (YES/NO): NO